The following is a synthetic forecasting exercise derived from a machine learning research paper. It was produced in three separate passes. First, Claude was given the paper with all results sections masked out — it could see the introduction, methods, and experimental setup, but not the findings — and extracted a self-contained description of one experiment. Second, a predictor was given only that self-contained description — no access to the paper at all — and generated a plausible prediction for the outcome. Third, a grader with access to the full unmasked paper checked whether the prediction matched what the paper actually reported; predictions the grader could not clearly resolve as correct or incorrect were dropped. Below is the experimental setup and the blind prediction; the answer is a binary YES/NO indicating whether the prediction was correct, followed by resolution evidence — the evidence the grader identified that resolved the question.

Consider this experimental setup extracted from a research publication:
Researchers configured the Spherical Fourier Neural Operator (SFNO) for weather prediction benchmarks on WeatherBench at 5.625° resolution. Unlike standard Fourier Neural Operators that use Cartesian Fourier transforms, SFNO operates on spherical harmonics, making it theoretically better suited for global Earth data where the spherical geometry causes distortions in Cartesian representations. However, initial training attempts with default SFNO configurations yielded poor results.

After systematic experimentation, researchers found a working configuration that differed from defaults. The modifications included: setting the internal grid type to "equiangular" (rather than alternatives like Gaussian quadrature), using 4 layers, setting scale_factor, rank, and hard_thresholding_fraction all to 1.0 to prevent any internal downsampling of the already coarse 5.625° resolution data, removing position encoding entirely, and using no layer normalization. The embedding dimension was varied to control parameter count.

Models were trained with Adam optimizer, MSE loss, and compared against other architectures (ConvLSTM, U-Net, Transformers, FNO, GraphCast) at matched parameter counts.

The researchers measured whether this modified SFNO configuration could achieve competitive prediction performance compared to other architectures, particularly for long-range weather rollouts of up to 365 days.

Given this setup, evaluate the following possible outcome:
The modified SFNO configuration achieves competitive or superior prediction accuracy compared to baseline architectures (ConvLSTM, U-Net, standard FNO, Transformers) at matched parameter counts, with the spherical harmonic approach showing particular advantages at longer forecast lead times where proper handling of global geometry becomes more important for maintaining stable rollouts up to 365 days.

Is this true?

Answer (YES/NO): NO